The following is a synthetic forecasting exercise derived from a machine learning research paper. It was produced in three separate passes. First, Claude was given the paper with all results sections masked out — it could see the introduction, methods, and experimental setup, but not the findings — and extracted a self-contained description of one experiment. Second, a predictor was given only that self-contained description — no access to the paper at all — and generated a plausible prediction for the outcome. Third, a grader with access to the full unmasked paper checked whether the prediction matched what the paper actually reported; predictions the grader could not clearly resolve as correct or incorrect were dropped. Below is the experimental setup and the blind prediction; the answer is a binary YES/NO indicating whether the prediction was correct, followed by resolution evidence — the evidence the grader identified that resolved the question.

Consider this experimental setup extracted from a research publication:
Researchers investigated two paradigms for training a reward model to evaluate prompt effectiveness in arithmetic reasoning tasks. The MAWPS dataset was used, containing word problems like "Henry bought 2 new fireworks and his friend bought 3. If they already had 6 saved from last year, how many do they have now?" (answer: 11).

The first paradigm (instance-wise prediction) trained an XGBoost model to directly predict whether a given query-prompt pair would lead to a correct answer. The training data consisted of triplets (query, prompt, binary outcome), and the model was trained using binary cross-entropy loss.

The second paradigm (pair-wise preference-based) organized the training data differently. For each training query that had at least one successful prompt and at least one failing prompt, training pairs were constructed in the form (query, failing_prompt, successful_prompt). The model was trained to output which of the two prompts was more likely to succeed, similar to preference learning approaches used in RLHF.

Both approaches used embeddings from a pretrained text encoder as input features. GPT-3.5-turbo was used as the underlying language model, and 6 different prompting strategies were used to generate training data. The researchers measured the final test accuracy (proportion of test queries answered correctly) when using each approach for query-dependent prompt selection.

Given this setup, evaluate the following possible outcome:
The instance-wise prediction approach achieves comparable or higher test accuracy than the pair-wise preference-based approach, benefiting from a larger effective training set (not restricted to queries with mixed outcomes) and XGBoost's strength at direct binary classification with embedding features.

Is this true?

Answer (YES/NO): YES